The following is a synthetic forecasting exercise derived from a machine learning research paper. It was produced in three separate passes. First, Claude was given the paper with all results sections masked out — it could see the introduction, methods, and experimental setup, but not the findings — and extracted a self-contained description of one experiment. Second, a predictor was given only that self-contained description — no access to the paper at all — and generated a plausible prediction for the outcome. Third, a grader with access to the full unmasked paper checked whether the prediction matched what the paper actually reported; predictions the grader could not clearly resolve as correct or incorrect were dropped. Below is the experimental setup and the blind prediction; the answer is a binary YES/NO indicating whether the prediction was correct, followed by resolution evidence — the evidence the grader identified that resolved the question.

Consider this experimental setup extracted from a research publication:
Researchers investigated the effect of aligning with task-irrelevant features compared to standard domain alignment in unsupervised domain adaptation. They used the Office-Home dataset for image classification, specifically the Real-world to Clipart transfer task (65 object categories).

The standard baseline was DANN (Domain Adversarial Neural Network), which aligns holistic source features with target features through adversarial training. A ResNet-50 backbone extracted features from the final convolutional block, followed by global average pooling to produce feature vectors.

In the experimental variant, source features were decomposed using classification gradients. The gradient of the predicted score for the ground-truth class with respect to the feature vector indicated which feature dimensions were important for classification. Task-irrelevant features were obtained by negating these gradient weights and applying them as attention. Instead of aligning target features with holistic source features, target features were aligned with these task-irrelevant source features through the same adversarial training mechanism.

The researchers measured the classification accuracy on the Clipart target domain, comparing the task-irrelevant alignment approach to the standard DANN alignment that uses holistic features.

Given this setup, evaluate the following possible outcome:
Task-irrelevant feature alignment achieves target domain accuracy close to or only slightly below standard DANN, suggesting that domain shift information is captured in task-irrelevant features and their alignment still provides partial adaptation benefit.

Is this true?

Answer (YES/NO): NO